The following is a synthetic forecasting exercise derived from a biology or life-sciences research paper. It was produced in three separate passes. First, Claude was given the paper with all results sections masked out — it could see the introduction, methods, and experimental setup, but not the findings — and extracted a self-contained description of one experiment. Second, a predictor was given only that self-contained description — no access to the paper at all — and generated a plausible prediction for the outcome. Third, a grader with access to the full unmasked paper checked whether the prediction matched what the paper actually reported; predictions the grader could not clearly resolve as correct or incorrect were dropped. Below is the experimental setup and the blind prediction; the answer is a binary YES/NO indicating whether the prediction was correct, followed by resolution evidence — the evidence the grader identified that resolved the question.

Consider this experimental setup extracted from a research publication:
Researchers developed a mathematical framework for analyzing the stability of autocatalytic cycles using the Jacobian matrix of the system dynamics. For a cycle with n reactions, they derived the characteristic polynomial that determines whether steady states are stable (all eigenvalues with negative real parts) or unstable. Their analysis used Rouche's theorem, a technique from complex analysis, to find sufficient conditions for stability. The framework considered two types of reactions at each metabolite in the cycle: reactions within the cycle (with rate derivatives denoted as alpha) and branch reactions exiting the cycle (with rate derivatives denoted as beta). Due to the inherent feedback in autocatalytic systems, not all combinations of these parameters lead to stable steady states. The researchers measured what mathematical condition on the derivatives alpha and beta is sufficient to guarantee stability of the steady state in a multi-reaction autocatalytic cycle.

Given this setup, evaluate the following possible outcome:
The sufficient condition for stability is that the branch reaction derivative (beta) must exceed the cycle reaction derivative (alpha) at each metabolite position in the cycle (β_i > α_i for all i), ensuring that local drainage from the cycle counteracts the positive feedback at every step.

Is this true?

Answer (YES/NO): NO